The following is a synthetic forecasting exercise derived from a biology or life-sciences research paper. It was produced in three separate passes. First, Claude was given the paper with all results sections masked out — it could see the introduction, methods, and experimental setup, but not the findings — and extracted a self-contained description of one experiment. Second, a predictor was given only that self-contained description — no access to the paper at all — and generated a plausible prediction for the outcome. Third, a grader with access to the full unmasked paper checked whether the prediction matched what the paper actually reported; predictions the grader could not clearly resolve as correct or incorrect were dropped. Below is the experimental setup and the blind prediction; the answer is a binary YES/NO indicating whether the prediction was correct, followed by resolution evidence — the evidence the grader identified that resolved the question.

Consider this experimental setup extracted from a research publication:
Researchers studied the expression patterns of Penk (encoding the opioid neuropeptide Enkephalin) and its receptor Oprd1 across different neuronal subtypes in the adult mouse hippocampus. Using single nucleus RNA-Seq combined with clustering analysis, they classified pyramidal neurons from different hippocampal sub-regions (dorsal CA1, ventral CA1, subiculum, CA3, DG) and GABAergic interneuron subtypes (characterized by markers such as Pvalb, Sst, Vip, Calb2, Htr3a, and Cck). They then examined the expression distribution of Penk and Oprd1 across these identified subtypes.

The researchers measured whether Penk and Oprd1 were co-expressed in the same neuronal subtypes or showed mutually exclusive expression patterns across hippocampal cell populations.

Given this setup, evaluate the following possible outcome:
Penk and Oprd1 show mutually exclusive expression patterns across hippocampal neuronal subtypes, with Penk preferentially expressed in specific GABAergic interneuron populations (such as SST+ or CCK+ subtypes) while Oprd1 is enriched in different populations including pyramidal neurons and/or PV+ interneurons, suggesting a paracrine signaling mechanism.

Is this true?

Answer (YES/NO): NO